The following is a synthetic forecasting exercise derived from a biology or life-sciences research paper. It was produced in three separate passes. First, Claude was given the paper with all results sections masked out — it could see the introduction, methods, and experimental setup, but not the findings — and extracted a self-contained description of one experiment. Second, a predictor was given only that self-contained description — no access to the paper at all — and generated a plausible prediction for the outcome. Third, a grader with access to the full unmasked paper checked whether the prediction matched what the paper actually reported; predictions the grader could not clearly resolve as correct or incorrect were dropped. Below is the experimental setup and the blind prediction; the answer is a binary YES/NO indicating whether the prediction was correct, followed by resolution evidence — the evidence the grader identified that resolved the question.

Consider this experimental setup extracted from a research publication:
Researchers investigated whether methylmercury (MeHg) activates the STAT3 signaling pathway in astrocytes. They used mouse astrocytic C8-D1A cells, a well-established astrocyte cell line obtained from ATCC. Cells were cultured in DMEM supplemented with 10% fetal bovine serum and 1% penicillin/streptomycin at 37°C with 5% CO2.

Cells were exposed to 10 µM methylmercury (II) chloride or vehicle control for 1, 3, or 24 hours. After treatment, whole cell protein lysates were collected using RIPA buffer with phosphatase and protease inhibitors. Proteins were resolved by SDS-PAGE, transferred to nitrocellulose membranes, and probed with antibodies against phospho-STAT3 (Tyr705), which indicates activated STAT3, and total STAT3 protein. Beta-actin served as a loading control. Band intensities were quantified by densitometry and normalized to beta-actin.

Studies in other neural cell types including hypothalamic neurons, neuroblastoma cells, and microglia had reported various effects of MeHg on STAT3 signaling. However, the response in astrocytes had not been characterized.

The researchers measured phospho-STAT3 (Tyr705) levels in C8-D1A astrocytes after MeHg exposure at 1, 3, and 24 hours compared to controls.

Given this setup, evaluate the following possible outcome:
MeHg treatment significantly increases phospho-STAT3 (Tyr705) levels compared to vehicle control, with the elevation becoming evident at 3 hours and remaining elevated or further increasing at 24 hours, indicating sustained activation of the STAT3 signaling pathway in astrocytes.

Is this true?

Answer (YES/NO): NO